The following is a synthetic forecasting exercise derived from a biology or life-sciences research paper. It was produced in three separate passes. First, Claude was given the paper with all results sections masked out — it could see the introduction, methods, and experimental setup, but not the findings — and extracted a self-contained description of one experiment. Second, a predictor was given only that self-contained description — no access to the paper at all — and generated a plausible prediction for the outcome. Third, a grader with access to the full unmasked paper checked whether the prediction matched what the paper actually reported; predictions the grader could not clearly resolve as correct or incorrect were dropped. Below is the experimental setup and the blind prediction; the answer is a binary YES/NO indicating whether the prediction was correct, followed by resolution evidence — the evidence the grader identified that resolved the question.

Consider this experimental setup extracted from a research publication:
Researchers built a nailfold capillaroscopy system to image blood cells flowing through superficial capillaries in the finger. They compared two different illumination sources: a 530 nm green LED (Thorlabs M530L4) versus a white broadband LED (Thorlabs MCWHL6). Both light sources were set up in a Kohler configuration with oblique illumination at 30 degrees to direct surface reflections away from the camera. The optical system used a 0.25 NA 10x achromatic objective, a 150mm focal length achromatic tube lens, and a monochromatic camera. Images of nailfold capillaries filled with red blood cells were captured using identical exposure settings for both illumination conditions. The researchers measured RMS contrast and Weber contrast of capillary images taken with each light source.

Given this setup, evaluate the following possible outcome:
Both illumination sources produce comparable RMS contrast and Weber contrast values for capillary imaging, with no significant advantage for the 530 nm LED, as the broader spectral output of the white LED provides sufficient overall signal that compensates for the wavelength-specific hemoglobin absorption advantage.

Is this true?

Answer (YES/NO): NO